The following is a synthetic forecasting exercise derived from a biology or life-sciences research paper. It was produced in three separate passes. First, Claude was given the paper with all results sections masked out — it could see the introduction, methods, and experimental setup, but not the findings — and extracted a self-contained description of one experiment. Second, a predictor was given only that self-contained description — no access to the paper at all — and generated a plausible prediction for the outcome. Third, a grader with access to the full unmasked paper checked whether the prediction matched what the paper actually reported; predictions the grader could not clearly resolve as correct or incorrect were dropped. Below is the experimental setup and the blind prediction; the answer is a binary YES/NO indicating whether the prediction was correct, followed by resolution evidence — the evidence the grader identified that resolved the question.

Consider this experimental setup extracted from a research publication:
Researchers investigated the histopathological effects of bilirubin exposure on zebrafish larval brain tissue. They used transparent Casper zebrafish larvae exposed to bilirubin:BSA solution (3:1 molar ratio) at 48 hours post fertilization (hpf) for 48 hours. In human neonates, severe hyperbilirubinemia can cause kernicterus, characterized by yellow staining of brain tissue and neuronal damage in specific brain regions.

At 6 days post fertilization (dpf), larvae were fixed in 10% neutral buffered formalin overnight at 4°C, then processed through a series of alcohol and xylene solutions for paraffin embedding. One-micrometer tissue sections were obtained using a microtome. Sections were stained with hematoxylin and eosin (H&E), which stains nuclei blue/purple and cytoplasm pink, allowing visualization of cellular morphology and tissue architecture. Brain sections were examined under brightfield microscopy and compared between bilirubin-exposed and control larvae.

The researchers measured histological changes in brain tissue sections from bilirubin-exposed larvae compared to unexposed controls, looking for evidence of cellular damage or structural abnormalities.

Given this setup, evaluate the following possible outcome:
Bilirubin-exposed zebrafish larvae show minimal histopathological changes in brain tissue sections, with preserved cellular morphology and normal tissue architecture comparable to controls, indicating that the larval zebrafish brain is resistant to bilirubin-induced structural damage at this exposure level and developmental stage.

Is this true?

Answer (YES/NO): NO